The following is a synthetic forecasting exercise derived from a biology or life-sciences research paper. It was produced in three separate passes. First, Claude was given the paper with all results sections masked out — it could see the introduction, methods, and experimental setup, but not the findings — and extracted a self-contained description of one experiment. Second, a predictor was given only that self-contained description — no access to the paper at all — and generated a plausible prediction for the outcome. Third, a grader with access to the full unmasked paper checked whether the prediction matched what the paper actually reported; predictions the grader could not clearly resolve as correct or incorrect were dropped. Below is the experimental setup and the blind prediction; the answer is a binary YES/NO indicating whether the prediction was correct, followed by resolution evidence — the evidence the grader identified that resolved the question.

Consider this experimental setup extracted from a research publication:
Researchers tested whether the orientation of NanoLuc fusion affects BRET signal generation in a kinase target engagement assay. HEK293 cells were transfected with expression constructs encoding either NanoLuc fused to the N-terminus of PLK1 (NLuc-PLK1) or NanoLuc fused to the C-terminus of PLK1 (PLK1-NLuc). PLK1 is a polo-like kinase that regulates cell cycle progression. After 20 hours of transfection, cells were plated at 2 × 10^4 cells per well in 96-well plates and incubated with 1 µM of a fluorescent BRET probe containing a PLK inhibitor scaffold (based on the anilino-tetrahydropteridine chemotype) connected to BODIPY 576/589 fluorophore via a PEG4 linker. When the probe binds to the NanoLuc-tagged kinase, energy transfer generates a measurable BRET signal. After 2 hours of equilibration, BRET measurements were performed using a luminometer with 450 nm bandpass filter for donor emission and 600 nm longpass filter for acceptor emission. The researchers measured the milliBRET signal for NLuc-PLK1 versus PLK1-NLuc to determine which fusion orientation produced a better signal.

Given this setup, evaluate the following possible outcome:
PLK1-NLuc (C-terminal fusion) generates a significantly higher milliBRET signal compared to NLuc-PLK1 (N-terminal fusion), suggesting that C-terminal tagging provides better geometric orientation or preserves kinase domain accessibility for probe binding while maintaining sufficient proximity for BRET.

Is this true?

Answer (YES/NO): NO